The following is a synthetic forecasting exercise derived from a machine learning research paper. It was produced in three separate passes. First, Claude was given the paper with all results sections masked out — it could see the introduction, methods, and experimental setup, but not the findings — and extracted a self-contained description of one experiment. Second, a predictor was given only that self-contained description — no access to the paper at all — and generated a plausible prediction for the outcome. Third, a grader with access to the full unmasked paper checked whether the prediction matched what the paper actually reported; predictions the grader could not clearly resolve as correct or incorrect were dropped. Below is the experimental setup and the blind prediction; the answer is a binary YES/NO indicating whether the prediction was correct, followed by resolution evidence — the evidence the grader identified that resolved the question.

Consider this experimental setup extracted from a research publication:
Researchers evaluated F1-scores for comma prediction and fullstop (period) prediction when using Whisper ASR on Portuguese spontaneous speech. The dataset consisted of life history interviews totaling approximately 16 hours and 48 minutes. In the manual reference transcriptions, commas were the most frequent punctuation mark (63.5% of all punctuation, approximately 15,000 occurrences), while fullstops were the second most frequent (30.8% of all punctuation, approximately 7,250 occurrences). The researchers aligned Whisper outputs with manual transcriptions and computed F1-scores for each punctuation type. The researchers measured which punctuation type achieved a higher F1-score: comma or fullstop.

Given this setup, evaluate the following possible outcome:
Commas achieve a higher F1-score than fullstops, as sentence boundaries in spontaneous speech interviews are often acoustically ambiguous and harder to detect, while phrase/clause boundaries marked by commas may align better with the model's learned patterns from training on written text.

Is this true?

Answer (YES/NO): YES